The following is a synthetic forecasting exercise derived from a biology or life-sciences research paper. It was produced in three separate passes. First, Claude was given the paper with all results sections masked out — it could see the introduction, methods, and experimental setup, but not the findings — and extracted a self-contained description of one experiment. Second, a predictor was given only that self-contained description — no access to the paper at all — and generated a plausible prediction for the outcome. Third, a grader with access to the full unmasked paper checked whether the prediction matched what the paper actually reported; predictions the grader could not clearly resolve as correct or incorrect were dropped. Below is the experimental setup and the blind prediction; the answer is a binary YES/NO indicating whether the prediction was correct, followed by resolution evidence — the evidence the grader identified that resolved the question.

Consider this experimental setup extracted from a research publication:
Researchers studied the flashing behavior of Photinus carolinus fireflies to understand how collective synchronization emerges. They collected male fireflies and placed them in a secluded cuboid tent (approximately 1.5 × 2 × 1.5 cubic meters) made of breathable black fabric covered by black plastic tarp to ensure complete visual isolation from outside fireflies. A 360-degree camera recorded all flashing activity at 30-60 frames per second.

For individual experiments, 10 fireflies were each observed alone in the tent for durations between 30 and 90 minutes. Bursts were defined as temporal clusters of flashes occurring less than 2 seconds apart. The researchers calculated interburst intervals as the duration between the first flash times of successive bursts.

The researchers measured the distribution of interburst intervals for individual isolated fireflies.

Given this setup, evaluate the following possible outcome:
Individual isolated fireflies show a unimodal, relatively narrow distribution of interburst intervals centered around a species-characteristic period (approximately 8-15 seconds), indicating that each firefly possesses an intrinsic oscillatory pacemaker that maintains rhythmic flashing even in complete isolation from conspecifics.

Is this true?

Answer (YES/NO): NO